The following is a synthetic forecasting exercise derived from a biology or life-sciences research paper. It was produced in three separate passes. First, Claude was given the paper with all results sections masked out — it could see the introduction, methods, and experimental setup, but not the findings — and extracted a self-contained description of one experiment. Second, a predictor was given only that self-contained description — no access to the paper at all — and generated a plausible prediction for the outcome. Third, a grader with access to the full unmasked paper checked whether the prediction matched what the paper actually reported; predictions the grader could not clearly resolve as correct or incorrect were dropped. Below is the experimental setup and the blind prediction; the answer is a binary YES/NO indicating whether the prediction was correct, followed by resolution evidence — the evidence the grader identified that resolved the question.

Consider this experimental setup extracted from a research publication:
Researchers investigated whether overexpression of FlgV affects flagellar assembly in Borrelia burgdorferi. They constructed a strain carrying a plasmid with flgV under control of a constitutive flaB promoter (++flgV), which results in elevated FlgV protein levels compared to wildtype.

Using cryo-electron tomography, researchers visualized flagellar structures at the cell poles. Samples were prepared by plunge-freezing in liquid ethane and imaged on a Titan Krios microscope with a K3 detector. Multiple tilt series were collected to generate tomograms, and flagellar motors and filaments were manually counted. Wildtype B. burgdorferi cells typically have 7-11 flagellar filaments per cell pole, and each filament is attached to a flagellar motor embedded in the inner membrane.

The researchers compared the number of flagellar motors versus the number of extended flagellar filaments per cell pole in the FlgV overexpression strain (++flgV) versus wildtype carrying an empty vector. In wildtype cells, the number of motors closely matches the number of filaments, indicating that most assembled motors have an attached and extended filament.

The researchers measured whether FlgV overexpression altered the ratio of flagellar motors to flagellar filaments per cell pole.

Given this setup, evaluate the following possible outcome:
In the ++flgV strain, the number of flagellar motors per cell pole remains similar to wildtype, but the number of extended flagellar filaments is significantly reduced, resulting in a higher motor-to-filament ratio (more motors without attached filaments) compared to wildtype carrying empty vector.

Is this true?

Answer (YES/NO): NO